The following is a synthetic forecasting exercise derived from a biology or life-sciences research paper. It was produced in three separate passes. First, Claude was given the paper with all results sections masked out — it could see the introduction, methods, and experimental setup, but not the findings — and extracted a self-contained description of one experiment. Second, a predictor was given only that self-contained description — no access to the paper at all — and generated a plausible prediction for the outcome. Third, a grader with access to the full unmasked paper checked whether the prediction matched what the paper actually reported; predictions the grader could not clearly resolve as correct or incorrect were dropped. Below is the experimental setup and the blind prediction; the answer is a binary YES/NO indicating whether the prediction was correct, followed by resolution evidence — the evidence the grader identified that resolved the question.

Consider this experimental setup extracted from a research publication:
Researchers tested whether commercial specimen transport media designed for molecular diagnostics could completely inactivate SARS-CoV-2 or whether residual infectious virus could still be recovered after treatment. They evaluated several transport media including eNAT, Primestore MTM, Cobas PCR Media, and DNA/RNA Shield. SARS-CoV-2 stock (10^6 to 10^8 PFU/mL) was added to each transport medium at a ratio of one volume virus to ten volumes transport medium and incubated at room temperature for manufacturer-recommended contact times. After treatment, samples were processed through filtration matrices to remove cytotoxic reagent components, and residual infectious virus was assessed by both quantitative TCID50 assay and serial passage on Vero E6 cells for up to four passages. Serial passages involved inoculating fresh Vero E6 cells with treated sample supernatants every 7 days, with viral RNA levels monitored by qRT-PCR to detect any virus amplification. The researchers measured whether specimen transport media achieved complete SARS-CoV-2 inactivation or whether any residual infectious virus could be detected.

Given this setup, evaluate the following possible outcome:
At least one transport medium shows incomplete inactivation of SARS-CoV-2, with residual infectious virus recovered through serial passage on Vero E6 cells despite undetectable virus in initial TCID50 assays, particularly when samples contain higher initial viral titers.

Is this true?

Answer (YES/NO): NO